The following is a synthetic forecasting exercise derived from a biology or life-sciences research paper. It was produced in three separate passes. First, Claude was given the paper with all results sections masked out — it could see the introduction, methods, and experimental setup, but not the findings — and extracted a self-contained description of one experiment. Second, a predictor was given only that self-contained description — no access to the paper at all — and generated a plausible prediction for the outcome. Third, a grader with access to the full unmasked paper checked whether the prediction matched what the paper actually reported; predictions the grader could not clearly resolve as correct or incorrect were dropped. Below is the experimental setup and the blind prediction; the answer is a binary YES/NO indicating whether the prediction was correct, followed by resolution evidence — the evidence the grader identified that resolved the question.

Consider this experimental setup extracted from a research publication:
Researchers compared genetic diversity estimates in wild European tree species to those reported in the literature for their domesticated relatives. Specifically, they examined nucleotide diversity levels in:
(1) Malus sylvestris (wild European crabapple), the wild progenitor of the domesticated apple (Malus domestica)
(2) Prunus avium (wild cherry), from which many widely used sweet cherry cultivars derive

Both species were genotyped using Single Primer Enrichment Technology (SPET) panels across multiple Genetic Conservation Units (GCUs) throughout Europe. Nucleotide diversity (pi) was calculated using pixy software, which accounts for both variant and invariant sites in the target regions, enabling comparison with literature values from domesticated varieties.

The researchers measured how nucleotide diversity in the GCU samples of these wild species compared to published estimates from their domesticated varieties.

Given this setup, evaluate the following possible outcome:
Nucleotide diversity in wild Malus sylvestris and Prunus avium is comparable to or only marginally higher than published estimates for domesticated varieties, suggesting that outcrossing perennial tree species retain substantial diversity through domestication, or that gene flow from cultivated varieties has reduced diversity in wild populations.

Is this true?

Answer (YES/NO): YES